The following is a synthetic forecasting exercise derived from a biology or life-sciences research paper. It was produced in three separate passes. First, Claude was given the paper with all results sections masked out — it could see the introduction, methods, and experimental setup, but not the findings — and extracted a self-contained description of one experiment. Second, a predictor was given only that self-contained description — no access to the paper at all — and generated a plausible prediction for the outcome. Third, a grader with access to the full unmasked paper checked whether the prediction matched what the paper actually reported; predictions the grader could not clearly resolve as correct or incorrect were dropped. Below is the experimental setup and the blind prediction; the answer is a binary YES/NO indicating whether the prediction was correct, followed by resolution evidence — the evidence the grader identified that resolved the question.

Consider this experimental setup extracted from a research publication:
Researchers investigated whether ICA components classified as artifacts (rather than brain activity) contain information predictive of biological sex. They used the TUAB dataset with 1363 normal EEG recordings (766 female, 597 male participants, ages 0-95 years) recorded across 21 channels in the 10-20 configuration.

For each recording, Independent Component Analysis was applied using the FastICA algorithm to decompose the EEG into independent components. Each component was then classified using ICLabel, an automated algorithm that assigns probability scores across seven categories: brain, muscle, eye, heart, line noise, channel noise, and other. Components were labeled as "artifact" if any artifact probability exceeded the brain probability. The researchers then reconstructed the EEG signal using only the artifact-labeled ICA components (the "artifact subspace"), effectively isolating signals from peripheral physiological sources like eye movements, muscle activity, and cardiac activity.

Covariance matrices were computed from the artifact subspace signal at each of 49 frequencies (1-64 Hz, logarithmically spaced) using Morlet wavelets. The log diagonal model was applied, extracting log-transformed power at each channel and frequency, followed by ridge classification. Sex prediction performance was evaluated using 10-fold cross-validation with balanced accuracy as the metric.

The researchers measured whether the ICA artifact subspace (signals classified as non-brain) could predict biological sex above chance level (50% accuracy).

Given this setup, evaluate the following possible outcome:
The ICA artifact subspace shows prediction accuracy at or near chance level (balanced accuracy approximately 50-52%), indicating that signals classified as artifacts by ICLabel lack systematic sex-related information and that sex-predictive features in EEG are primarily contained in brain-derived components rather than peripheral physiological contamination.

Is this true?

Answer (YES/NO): NO